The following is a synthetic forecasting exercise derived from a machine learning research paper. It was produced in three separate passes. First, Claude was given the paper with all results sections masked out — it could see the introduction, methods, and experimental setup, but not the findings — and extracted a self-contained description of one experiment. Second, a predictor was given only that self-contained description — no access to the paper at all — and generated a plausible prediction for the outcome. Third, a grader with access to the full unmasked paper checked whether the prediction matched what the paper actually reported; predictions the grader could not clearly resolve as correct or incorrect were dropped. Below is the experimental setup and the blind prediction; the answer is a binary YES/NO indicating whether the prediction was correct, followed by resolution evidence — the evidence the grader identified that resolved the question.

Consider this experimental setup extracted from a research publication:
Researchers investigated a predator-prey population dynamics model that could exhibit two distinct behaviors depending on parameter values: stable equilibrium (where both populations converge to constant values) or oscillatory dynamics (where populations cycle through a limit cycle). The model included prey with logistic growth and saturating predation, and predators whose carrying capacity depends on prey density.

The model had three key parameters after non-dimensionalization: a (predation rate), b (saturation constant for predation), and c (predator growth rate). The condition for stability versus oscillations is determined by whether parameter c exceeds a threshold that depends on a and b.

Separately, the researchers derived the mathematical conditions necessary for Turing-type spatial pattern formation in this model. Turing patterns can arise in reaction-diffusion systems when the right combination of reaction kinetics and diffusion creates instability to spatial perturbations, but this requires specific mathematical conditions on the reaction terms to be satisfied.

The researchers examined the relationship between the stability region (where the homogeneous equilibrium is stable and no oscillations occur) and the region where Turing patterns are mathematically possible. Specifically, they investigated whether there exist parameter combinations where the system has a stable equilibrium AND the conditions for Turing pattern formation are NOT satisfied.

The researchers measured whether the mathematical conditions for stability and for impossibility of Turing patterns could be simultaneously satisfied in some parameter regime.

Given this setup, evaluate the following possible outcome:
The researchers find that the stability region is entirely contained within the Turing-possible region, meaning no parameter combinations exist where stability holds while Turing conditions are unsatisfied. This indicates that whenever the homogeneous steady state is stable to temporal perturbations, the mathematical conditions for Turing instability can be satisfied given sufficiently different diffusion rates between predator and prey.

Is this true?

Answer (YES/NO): NO